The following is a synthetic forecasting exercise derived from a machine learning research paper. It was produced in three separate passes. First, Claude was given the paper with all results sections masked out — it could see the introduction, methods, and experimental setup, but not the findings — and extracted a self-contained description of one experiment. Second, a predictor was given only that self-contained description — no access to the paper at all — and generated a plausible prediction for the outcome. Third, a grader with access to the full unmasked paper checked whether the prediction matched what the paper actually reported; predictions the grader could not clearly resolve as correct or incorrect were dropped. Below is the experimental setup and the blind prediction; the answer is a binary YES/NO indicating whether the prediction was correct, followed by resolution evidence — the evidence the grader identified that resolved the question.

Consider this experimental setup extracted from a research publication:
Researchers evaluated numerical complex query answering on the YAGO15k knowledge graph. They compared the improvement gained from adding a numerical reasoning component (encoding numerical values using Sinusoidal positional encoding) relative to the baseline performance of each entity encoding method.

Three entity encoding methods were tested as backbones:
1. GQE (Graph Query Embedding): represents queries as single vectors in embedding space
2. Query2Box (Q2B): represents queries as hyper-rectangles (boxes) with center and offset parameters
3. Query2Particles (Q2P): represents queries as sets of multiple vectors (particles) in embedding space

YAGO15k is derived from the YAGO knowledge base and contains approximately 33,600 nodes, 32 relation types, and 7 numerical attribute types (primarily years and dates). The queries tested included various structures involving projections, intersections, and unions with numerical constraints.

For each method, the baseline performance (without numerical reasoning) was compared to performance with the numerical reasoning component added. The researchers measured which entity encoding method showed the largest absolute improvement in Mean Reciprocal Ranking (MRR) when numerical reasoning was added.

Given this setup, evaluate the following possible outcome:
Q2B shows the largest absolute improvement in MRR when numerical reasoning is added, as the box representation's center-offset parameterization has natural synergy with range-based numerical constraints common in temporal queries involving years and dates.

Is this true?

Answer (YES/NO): NO